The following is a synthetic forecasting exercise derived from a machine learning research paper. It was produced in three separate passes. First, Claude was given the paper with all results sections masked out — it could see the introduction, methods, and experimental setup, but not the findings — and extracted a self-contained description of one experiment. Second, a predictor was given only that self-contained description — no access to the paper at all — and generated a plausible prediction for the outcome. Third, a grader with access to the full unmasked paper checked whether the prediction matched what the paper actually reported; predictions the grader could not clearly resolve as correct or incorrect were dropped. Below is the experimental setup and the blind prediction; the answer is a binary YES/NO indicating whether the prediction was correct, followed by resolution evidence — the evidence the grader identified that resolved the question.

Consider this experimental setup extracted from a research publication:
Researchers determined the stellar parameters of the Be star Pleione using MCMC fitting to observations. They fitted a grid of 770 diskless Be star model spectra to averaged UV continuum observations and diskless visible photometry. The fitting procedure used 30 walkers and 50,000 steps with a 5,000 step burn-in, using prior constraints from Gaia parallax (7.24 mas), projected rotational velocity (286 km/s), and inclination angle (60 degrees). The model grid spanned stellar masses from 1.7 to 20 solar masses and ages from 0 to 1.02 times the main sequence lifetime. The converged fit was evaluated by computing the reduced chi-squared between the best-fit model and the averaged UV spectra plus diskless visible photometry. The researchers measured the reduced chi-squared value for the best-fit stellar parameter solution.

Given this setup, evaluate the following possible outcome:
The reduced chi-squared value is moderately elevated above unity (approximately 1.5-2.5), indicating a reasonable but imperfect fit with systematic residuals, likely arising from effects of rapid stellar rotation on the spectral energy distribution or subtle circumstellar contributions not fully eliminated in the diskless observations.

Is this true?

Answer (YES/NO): YES